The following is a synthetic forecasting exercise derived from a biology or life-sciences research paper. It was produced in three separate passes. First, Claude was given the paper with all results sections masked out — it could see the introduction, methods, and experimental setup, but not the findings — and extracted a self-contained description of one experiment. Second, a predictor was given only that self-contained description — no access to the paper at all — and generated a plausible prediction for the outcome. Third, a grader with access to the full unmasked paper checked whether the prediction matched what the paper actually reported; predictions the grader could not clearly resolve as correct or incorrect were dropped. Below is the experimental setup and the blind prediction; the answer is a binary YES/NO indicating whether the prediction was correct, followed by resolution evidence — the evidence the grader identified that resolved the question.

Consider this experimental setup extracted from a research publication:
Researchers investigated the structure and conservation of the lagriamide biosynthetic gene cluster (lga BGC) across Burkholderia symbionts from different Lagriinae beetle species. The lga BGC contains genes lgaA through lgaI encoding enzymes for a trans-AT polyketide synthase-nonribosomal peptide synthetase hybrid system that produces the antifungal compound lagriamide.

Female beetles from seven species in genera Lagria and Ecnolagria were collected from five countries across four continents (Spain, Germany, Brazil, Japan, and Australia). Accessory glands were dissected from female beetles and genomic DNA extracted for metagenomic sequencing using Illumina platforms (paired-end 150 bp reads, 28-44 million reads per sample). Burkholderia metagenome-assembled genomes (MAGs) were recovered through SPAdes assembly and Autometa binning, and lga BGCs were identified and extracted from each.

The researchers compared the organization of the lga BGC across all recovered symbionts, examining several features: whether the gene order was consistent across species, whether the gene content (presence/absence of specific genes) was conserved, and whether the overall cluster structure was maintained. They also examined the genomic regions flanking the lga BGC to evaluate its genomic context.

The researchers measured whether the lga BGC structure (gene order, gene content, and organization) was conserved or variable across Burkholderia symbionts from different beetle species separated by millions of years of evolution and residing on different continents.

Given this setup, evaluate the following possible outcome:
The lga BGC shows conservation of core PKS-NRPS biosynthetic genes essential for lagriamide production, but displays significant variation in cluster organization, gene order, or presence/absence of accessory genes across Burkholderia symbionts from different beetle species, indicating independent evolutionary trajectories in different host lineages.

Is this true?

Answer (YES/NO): NO